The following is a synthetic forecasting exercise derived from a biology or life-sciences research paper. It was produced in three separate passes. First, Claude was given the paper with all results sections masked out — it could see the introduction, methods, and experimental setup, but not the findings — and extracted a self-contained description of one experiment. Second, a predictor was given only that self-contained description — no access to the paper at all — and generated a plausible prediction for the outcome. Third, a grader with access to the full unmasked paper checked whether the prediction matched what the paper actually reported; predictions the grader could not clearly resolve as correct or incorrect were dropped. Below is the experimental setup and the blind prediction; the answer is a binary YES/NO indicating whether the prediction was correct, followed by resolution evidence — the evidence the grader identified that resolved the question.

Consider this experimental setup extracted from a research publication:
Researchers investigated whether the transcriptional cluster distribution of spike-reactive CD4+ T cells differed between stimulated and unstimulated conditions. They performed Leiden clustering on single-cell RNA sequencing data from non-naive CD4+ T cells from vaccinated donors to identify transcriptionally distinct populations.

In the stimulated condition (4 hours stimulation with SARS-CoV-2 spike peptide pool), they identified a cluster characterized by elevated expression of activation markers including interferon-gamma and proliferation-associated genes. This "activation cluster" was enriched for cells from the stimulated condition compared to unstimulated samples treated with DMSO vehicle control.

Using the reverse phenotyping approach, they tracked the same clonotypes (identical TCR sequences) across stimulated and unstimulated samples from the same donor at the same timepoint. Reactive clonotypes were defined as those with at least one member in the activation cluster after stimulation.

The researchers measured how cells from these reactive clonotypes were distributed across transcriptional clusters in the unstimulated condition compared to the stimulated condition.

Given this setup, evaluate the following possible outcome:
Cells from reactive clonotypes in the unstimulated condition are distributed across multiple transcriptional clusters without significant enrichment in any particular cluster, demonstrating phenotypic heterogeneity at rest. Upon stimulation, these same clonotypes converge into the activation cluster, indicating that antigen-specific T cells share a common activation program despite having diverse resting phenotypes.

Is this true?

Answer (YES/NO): NO